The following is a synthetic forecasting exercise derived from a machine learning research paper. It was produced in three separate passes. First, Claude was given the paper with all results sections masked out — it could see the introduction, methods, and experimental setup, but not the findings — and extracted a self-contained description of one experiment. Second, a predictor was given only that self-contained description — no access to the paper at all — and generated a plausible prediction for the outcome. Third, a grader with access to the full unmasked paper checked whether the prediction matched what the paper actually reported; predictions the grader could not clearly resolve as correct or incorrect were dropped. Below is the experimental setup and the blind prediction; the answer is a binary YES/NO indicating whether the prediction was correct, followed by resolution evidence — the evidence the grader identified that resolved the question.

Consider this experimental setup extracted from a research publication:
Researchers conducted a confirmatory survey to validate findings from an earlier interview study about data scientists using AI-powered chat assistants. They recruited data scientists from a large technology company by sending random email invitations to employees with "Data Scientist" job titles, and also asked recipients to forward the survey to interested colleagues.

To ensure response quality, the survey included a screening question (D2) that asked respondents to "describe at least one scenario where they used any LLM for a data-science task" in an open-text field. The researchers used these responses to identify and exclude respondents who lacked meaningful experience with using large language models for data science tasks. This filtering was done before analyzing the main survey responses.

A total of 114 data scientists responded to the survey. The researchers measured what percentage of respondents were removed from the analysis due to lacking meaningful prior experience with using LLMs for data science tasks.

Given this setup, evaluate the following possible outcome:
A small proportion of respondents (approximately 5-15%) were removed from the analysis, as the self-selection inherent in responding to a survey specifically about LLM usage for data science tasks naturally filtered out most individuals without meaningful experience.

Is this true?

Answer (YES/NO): YES